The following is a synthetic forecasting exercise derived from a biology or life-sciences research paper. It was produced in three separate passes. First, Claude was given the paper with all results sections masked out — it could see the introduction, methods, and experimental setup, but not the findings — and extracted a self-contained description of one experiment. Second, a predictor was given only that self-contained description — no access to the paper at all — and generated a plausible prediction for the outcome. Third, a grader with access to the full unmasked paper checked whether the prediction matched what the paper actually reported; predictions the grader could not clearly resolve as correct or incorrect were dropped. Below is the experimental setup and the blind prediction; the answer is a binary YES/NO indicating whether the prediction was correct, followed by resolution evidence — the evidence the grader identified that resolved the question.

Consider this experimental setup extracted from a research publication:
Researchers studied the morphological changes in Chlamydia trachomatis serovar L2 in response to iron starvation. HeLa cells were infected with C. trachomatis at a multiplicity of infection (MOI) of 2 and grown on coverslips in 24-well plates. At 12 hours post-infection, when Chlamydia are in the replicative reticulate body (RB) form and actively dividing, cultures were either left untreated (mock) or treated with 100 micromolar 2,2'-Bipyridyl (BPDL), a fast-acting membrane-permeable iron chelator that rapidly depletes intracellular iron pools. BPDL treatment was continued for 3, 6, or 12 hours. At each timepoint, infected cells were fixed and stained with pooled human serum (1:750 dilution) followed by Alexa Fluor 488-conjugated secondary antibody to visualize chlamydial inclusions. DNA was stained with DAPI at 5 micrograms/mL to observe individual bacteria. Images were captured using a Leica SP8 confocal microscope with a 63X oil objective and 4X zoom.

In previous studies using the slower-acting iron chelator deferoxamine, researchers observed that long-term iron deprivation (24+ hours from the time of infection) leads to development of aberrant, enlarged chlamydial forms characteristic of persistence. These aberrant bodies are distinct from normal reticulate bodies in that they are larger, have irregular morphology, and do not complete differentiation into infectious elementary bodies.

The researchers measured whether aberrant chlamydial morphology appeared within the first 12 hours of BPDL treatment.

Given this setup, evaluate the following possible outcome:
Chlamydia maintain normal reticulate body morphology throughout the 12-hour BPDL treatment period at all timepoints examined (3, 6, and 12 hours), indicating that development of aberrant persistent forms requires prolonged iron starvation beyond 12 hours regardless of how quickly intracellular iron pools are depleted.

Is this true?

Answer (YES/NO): YES